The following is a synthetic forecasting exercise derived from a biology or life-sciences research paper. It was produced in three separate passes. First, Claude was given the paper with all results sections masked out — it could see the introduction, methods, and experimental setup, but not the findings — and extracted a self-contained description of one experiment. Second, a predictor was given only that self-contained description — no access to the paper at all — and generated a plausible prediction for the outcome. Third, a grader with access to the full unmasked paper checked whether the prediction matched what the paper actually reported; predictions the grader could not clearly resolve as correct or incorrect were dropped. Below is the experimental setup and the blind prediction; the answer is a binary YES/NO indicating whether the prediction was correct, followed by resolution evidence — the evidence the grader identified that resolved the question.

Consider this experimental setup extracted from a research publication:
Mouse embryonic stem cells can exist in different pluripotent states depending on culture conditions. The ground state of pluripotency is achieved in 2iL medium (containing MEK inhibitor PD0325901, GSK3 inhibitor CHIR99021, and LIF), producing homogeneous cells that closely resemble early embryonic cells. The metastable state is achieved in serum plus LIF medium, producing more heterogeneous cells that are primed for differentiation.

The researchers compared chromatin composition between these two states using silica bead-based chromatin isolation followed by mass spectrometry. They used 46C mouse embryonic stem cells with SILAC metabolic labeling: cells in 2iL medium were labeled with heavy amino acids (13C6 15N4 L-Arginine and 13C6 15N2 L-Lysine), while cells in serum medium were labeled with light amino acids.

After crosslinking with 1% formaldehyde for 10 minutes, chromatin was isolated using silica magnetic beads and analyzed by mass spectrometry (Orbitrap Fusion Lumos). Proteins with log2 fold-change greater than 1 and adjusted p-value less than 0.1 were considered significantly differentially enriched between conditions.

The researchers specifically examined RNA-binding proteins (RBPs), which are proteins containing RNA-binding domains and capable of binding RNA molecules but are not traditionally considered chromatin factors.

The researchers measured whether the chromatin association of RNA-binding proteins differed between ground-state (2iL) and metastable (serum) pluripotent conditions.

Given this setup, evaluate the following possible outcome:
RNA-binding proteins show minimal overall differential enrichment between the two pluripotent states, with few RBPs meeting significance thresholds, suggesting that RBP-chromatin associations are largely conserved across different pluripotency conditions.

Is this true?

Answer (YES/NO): NO